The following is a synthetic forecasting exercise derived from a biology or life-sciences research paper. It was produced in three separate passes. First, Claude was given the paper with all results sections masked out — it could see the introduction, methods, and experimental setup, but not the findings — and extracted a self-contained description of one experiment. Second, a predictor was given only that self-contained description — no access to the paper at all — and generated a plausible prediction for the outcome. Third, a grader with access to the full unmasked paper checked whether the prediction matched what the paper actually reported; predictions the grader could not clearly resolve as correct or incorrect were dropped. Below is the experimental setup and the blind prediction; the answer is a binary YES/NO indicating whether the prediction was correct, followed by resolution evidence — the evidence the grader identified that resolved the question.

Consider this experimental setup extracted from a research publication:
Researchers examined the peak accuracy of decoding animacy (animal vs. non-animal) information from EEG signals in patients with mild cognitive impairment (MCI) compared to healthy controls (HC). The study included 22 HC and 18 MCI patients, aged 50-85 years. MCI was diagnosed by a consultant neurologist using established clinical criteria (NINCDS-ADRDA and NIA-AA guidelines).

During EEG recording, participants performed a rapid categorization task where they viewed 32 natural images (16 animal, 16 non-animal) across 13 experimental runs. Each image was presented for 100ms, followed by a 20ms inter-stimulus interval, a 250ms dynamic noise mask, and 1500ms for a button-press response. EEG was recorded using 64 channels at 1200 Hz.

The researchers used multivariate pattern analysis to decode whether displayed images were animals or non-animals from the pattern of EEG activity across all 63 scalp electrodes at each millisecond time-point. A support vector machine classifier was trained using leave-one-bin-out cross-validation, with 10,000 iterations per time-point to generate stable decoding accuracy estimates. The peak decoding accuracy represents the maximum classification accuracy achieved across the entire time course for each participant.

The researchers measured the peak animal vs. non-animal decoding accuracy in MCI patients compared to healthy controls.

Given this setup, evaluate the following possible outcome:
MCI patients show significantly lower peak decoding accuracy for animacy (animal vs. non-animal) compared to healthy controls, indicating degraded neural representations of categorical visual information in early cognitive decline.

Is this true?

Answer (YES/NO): YES